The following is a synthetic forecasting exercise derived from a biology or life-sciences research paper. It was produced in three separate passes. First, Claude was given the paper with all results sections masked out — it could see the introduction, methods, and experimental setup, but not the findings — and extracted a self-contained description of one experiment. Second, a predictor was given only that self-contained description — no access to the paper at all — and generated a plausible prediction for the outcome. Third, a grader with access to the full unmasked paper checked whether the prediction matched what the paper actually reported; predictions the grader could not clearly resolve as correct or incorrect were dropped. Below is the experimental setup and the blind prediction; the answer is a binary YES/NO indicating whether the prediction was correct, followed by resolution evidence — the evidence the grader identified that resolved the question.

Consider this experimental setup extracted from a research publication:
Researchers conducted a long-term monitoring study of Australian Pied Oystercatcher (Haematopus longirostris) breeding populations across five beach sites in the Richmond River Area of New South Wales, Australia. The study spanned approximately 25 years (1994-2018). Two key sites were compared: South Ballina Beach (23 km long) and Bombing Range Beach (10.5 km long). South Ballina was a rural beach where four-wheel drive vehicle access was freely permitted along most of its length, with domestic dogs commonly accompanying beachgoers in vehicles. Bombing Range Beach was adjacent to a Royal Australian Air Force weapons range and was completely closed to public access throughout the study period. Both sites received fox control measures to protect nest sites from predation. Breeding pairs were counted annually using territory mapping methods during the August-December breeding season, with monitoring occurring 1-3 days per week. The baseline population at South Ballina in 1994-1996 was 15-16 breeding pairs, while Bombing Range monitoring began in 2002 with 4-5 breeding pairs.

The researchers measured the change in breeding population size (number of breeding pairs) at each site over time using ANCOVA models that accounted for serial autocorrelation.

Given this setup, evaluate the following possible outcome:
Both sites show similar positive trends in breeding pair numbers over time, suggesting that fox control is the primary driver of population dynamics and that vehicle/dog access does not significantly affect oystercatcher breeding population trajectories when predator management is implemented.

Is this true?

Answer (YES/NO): NO